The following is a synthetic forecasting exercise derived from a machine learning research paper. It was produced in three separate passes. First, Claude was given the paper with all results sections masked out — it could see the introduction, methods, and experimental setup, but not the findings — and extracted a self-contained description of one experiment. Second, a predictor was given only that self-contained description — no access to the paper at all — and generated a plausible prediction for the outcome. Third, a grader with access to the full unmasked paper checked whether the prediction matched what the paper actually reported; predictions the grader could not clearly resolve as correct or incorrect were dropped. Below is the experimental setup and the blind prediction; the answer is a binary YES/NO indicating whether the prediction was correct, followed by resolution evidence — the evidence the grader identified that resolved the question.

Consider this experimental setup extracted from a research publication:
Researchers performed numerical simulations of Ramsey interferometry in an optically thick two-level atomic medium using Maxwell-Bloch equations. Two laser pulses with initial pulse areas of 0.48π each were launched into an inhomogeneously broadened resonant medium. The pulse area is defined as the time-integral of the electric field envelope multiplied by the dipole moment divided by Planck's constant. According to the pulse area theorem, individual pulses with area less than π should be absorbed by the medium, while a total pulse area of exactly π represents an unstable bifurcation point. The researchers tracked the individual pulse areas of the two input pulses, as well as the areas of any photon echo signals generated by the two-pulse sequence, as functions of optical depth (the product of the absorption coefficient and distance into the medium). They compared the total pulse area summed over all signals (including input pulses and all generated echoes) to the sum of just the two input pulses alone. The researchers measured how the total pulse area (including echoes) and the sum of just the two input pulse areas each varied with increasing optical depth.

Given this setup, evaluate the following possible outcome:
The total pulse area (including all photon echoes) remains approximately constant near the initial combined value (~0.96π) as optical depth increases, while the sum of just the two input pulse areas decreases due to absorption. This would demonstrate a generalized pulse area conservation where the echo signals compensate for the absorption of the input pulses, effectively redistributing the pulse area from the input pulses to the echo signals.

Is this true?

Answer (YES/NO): YES